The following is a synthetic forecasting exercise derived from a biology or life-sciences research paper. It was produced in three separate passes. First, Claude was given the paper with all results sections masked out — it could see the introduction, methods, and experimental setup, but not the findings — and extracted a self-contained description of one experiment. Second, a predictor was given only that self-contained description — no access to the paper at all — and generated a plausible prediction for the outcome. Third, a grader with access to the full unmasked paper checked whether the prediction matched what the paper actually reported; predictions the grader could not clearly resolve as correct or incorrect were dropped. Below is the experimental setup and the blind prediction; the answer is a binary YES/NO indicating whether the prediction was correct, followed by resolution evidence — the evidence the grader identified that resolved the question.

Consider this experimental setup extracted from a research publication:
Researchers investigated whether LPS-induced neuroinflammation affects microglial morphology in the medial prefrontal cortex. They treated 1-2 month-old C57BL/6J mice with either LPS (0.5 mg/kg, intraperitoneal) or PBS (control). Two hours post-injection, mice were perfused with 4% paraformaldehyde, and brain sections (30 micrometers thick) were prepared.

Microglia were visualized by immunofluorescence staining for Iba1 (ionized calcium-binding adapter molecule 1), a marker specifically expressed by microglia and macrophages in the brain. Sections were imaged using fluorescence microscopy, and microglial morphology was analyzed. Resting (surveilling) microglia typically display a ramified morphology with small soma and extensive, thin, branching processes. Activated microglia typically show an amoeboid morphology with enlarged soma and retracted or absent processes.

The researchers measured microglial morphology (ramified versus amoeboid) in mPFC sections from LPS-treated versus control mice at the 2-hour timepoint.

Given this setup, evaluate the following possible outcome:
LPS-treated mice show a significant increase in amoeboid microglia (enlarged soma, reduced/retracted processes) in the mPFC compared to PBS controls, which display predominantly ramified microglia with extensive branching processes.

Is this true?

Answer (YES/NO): NO